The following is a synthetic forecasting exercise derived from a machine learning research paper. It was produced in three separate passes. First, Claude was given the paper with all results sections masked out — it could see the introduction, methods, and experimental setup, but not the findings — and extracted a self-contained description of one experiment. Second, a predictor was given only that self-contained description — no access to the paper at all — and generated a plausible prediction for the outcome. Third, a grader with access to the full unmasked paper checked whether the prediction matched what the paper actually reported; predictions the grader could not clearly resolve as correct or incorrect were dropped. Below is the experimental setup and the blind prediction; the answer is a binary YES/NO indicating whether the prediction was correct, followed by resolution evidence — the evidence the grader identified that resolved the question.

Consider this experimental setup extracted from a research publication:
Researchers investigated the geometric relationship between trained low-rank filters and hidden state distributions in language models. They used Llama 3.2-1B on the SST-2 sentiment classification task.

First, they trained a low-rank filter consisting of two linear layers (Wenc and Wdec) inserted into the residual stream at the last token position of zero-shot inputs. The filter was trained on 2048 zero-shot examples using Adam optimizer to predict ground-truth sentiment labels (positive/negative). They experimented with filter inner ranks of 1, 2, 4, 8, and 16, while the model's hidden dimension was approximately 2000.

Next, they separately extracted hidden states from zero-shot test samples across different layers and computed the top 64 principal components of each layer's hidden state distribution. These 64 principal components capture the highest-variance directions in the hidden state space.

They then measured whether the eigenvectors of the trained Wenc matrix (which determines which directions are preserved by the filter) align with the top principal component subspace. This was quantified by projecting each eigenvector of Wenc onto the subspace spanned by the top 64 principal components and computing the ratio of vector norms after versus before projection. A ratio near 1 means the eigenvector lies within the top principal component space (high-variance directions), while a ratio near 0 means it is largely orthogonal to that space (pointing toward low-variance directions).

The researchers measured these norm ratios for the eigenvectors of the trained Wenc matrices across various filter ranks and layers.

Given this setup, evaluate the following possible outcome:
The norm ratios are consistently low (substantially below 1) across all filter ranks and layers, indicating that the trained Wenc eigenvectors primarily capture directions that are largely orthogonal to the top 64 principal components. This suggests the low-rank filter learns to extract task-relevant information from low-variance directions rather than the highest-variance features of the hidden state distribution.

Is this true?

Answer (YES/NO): YES